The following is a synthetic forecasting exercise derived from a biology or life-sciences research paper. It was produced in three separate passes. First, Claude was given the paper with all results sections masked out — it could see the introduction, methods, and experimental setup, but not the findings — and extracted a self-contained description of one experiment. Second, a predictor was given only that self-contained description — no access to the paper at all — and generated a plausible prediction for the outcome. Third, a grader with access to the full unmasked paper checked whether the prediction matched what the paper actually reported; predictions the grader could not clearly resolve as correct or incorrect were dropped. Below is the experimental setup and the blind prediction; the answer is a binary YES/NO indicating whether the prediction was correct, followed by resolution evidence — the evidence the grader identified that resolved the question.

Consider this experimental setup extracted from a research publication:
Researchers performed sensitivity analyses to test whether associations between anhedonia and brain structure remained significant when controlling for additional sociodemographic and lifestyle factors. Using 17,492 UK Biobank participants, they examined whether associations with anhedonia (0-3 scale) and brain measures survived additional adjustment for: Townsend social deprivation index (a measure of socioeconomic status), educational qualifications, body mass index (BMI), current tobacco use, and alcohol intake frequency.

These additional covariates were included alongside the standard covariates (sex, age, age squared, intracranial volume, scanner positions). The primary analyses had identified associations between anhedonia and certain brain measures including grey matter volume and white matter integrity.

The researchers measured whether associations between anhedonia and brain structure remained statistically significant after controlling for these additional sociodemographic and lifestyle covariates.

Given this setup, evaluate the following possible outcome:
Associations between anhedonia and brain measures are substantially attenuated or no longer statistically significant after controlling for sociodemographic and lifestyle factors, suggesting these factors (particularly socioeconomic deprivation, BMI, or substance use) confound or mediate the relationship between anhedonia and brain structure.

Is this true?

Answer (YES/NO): NO